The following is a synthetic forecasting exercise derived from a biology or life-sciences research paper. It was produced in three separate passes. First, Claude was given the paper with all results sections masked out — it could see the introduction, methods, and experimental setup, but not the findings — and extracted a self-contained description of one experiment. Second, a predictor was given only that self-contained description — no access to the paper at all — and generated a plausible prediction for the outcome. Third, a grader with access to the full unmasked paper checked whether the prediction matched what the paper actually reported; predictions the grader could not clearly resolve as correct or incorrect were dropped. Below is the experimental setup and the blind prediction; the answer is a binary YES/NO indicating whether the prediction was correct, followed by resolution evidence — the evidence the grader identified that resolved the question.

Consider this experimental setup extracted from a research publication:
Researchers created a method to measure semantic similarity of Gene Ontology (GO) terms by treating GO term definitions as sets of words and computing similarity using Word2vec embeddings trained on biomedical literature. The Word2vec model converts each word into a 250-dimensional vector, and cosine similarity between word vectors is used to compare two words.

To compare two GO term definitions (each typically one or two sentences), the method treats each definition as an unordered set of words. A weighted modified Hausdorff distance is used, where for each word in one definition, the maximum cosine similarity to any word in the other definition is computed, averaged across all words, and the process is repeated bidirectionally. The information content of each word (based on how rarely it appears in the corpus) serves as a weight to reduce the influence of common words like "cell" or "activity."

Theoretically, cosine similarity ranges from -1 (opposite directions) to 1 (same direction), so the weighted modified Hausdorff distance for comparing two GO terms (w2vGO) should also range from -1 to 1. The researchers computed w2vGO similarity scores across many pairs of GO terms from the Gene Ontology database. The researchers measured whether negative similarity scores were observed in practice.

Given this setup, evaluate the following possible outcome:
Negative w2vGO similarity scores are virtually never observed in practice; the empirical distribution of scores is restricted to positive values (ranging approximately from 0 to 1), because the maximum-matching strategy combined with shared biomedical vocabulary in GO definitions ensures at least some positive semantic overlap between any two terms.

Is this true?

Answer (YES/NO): YES